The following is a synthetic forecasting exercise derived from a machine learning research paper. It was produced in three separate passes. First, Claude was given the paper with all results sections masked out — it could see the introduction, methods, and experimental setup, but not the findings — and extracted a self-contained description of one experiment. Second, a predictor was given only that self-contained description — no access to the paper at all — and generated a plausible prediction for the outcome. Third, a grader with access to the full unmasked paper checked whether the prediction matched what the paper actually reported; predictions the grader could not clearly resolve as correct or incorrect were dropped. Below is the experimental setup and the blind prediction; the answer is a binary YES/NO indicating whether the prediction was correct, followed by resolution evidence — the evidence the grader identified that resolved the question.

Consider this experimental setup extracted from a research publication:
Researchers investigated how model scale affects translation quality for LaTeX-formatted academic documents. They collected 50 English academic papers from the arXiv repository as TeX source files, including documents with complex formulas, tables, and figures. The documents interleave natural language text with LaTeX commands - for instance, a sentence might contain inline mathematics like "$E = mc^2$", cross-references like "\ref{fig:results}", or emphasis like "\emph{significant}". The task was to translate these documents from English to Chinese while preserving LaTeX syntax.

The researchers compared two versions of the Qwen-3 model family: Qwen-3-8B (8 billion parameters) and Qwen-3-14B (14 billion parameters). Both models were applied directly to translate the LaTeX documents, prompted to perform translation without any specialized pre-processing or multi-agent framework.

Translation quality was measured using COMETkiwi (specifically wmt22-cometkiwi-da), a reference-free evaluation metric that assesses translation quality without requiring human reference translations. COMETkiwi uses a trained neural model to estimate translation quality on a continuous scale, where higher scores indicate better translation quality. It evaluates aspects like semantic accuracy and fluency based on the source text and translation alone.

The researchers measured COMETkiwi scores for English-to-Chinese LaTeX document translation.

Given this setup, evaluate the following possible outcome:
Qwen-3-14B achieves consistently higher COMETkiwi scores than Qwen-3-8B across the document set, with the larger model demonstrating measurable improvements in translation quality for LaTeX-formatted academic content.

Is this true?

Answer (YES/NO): YES